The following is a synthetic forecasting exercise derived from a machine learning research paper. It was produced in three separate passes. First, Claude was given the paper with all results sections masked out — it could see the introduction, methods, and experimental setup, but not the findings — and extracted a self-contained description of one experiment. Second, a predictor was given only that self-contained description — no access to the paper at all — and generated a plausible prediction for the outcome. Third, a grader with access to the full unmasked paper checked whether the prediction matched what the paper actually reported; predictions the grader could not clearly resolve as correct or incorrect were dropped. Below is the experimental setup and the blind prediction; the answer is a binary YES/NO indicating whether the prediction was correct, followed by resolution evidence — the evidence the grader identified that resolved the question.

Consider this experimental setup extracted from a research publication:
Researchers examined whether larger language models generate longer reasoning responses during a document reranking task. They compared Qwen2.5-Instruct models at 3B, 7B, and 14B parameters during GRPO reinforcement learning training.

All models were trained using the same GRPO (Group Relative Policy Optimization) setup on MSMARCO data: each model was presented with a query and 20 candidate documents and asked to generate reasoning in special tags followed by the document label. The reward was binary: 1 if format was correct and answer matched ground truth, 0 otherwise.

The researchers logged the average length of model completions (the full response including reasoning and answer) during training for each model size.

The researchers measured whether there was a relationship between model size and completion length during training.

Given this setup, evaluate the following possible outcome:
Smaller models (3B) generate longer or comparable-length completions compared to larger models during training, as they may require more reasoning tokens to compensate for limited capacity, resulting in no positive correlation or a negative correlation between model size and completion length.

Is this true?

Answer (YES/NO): NO